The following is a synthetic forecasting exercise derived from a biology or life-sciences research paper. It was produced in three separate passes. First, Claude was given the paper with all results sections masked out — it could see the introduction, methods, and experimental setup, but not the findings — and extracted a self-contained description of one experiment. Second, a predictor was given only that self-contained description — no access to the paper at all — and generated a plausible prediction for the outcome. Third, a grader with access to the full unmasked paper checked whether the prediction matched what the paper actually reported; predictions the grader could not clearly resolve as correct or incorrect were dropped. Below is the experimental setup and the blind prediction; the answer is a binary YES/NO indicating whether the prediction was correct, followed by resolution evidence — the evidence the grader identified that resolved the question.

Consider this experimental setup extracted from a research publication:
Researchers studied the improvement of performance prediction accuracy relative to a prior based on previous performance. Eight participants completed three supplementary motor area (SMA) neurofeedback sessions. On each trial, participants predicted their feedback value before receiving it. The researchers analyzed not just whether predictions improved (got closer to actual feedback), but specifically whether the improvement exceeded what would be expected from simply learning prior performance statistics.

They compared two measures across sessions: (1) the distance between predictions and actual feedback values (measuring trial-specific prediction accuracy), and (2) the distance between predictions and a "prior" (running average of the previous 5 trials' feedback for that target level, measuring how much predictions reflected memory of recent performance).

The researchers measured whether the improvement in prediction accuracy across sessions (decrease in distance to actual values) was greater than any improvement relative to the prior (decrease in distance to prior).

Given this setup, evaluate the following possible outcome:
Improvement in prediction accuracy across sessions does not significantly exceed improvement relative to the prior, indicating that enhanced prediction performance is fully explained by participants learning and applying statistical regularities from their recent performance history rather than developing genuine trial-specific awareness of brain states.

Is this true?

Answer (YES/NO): NO